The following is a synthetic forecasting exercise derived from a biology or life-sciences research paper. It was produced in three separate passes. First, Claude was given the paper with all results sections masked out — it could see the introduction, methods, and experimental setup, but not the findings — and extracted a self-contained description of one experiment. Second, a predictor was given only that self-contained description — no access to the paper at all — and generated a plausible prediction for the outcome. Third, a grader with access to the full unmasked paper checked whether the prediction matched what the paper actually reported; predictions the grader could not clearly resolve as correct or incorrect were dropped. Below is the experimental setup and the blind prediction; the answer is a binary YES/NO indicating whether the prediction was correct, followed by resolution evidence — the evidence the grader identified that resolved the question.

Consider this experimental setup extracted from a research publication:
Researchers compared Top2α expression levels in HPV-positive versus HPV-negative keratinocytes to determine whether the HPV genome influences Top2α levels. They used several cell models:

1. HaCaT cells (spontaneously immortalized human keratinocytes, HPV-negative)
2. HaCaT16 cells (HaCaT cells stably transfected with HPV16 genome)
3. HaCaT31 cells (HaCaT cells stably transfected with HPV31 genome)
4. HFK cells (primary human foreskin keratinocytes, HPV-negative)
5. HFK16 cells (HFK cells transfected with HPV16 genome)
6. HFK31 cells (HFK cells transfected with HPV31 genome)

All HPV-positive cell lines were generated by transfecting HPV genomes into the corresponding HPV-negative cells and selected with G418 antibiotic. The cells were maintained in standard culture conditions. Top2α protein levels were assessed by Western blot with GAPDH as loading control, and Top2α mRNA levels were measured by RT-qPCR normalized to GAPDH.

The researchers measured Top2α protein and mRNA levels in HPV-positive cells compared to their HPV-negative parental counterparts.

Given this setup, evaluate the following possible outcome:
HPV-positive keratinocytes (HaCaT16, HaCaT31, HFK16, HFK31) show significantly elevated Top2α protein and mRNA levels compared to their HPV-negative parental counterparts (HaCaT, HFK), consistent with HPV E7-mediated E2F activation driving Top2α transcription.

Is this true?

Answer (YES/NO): NO